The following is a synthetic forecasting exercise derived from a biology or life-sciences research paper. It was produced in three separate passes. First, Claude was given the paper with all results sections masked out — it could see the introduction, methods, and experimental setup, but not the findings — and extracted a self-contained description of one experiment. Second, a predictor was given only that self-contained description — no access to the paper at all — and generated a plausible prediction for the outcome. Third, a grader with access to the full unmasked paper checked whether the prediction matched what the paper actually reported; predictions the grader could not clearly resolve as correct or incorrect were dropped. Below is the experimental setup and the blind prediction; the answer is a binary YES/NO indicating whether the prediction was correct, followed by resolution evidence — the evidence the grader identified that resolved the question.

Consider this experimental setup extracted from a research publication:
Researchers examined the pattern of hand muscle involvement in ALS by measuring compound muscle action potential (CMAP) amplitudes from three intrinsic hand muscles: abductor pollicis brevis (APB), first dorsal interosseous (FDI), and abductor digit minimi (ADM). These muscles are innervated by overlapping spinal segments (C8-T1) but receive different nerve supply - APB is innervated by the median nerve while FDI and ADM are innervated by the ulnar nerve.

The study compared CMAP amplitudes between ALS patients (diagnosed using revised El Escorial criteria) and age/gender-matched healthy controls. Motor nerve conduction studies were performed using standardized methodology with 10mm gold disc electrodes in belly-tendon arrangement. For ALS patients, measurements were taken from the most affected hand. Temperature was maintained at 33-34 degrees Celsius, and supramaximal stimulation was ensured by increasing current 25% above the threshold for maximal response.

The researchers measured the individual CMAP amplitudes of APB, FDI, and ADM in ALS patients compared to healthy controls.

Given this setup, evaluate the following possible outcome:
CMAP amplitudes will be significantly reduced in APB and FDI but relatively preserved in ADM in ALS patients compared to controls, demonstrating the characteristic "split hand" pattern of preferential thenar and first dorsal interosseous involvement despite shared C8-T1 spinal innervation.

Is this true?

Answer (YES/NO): YES